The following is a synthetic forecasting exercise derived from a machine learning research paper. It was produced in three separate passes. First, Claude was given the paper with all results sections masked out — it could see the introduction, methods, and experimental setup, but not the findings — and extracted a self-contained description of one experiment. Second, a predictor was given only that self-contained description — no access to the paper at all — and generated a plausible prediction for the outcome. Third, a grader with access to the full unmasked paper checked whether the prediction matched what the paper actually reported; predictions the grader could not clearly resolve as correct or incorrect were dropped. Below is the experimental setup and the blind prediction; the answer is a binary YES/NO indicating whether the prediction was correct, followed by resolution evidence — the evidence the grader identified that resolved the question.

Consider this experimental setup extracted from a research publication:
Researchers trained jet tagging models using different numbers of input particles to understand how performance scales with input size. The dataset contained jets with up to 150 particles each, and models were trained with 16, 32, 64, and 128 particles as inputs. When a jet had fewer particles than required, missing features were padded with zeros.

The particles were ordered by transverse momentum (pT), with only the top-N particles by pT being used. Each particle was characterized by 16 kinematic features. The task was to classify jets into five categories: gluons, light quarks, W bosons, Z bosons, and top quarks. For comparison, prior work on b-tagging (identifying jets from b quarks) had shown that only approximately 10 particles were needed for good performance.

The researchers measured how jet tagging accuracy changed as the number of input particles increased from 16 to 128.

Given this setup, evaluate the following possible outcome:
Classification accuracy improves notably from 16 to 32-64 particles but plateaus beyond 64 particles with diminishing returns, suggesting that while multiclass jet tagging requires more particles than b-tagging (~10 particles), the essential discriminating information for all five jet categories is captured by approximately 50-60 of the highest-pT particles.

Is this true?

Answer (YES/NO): NO